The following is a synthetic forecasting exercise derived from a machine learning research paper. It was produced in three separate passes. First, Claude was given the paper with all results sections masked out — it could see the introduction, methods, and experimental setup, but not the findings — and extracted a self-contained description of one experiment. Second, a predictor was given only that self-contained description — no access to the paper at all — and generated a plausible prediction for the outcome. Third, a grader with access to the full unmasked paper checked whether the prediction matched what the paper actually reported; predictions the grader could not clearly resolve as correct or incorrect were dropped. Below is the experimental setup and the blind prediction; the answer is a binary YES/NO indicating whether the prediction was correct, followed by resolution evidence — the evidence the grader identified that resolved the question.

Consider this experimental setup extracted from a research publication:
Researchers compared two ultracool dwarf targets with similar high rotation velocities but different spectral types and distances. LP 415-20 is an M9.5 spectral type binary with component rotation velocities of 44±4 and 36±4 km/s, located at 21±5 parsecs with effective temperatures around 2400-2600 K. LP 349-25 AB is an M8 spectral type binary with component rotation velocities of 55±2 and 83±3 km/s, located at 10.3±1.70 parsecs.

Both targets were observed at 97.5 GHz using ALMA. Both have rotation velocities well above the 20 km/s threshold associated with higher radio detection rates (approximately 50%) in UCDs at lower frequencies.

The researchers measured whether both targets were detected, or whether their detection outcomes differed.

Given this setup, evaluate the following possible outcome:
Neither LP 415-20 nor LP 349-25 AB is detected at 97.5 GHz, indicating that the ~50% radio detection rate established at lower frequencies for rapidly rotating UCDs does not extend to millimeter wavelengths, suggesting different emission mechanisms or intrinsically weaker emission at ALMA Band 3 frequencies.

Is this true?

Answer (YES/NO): NO